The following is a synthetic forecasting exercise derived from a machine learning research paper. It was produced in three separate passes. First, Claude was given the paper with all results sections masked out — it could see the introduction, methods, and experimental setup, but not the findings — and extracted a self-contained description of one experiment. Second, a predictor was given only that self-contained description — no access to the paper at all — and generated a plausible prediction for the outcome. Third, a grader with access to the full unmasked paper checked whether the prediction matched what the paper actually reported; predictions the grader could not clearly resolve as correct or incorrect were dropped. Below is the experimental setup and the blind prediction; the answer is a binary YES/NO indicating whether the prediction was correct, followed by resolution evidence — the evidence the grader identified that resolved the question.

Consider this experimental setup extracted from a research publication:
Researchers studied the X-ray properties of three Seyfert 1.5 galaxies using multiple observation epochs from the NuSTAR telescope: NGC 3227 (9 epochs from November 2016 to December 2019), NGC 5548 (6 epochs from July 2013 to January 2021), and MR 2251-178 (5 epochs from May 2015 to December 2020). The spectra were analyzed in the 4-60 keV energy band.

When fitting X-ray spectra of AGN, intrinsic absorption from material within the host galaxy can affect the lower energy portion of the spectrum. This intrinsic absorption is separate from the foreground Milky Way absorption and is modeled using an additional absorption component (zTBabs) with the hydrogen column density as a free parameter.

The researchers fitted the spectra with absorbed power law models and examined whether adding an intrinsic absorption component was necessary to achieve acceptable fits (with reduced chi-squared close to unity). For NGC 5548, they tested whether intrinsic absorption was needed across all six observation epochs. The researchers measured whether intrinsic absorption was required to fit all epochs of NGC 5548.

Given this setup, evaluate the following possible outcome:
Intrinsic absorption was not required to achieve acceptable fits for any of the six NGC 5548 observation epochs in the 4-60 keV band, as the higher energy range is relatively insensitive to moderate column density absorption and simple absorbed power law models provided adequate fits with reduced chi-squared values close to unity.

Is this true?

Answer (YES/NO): NO